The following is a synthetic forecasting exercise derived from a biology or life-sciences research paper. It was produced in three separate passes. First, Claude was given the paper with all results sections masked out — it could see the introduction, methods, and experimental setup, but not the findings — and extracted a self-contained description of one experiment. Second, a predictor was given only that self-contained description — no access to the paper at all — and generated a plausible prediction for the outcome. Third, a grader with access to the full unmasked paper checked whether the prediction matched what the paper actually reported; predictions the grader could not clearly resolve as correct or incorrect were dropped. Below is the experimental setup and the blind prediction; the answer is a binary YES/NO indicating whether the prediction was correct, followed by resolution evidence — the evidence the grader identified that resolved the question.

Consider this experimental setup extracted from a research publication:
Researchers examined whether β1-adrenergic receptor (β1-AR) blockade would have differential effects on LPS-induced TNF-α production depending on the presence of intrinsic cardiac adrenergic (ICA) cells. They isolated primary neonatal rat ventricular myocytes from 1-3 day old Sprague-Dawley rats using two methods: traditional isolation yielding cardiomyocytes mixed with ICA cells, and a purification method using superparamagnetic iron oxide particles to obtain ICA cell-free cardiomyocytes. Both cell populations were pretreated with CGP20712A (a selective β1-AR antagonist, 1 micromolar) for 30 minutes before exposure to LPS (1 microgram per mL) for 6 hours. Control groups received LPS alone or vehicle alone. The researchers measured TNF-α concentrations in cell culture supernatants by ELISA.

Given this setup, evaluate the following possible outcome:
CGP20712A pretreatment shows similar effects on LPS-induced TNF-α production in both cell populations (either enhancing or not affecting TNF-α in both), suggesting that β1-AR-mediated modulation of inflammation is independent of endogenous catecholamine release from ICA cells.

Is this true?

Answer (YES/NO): NO